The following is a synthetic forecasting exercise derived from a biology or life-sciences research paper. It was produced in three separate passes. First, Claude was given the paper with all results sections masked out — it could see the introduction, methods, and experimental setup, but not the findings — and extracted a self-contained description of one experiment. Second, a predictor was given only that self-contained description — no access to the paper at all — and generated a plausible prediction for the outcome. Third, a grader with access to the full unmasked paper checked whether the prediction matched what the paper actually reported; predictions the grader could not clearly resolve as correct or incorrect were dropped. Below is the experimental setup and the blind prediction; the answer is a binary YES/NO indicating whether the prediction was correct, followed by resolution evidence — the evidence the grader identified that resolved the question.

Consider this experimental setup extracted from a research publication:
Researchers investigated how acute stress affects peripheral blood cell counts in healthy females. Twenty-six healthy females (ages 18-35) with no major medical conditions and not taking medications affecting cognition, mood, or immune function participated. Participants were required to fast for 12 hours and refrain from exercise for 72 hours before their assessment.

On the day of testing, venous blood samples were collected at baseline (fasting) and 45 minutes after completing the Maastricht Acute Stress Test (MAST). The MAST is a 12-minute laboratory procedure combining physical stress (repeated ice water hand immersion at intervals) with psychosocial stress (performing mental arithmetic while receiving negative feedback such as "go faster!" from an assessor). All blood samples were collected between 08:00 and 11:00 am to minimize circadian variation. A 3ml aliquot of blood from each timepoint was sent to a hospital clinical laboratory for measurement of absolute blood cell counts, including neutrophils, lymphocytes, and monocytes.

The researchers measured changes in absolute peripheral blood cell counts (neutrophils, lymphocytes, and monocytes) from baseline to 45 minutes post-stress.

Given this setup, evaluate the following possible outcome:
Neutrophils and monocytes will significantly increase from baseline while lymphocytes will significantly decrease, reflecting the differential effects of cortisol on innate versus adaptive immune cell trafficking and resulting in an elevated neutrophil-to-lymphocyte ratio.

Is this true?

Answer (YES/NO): NO